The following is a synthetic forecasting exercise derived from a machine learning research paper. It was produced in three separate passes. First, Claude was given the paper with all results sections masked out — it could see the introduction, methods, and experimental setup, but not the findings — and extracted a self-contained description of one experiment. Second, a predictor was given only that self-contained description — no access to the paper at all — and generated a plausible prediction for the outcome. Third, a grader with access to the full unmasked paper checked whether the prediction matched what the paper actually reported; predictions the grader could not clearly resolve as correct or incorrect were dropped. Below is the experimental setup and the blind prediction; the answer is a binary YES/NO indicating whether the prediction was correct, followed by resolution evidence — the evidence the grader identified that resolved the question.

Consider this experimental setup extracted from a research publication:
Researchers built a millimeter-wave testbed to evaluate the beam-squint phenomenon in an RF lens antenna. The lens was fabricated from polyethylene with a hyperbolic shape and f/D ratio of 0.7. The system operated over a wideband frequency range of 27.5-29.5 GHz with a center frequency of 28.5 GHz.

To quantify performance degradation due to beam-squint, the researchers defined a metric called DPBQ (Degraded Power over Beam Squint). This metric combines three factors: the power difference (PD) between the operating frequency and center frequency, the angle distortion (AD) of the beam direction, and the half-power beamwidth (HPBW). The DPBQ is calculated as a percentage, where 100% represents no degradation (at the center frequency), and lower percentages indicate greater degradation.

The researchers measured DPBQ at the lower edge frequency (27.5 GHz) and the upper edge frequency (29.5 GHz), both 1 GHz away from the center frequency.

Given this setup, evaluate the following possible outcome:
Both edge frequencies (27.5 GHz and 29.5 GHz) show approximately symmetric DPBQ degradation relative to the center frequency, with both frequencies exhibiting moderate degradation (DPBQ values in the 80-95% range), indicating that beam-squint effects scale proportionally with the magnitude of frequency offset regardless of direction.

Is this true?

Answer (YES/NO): YES